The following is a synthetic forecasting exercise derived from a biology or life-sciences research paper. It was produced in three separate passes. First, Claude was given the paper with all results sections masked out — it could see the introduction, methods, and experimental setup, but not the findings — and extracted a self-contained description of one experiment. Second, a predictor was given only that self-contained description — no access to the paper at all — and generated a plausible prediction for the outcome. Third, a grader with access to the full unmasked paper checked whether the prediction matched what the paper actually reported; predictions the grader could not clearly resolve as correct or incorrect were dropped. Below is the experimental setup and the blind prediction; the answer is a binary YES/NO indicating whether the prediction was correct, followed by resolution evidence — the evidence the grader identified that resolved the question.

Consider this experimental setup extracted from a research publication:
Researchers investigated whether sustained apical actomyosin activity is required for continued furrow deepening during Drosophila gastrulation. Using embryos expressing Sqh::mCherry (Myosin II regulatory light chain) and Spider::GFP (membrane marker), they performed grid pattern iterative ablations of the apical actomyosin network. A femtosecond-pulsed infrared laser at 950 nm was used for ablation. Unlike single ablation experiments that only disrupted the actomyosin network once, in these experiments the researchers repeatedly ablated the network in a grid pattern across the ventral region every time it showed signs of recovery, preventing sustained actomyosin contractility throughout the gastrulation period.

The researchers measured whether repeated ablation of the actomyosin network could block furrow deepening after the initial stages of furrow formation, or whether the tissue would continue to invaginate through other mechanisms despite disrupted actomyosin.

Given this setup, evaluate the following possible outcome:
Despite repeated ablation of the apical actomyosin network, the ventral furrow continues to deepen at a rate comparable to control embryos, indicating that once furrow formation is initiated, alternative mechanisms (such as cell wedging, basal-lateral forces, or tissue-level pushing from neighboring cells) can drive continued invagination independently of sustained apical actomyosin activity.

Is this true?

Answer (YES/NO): NO